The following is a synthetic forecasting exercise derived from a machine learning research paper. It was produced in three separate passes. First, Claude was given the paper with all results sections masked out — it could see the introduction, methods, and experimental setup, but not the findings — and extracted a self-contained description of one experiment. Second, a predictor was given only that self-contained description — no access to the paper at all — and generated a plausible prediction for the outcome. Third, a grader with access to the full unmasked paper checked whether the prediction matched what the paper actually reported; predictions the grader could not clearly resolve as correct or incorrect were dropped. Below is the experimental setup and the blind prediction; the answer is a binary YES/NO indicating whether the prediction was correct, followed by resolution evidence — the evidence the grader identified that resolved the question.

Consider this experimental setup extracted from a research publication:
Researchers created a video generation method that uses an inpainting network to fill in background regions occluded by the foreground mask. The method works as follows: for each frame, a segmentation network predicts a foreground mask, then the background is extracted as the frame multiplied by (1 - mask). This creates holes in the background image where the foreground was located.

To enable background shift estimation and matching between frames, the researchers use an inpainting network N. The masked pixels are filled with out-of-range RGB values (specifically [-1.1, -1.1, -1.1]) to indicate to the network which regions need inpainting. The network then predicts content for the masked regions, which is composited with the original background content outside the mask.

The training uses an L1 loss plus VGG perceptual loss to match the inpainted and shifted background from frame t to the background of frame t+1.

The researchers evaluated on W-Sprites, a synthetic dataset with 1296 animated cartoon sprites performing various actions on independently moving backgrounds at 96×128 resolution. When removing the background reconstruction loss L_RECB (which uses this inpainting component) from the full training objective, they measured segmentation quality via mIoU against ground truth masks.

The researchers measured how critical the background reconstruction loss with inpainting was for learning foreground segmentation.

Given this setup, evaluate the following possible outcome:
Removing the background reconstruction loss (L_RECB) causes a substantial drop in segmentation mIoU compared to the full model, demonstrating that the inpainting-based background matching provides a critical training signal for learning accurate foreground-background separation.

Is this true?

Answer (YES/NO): YES